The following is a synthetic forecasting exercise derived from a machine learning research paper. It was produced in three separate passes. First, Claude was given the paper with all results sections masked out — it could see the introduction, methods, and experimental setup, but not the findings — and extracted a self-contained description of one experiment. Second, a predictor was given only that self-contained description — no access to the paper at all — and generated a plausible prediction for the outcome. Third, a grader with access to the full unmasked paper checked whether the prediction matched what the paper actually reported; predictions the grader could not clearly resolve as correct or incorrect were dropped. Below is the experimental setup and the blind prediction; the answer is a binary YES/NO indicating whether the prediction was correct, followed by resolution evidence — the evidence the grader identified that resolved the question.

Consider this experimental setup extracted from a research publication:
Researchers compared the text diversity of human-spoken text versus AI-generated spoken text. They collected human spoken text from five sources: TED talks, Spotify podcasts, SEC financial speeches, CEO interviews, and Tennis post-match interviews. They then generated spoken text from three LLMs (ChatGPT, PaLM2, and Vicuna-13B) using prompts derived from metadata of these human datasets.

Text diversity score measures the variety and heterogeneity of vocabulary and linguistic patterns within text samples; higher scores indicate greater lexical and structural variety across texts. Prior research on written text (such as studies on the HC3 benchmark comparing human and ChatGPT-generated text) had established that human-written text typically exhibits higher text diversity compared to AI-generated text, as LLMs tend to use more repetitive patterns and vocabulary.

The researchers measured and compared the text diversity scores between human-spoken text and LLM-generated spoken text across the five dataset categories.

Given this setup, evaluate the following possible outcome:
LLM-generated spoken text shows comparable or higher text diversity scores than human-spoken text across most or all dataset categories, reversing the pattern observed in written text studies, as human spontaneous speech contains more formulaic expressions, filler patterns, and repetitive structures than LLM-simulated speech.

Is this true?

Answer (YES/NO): YES